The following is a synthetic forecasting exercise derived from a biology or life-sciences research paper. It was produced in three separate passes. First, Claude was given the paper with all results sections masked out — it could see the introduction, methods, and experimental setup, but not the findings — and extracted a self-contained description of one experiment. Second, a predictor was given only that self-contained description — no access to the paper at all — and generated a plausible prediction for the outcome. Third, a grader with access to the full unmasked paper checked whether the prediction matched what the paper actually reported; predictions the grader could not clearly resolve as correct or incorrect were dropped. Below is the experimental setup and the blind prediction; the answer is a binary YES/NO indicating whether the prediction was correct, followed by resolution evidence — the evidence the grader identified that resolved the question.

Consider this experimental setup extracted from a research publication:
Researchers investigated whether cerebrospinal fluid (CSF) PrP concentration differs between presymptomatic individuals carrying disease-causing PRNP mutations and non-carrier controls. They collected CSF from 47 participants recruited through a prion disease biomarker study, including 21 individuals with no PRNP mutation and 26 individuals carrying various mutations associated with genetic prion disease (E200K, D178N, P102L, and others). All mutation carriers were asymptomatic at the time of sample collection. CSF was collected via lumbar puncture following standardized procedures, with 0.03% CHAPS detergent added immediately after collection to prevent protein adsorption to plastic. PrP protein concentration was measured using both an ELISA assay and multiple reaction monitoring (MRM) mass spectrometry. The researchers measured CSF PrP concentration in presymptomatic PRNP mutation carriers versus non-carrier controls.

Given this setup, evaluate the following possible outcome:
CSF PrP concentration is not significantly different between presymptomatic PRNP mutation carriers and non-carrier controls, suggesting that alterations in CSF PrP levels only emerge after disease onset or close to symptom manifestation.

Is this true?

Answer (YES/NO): NO